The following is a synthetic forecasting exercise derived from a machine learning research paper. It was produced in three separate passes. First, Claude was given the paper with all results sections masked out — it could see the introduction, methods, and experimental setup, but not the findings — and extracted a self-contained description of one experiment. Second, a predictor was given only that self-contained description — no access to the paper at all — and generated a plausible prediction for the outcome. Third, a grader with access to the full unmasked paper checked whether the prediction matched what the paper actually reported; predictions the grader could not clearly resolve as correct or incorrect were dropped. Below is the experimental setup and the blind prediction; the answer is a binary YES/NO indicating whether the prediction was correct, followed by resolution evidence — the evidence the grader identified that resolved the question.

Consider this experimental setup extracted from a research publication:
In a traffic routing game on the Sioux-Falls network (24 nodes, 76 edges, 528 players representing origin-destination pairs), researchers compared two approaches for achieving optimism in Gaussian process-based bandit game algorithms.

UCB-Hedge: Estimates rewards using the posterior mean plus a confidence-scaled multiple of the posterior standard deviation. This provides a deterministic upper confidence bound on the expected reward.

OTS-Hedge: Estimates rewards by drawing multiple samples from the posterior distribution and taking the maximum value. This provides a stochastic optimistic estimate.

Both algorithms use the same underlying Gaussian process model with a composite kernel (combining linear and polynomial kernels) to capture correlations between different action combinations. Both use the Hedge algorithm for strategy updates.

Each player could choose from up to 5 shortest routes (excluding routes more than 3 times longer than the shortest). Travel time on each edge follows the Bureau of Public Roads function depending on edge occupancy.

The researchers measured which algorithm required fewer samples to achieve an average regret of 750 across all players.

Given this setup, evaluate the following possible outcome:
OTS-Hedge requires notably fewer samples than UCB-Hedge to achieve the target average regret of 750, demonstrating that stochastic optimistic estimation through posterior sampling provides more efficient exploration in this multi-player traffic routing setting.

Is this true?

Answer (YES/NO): YES